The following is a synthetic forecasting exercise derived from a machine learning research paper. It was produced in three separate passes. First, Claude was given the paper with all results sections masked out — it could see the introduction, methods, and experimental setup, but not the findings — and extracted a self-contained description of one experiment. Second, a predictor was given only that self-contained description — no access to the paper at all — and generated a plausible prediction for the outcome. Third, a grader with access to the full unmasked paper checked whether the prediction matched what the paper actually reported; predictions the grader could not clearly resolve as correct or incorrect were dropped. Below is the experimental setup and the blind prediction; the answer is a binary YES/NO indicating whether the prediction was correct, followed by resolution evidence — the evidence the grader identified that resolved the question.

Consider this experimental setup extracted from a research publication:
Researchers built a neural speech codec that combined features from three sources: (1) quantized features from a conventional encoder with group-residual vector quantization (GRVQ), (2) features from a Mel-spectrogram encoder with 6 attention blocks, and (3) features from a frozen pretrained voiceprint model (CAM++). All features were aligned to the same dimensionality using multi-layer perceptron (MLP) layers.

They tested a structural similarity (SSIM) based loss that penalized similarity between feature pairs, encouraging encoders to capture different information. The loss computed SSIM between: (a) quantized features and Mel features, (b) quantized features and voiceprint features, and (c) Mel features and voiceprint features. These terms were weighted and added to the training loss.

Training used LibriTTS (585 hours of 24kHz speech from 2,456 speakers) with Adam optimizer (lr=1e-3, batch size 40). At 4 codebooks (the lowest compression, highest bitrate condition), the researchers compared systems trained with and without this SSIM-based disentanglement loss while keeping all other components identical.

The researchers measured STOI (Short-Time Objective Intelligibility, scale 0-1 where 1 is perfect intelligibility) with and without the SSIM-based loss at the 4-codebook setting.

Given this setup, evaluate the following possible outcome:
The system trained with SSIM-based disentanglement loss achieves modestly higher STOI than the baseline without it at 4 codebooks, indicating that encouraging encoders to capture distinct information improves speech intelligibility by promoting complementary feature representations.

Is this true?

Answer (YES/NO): NO